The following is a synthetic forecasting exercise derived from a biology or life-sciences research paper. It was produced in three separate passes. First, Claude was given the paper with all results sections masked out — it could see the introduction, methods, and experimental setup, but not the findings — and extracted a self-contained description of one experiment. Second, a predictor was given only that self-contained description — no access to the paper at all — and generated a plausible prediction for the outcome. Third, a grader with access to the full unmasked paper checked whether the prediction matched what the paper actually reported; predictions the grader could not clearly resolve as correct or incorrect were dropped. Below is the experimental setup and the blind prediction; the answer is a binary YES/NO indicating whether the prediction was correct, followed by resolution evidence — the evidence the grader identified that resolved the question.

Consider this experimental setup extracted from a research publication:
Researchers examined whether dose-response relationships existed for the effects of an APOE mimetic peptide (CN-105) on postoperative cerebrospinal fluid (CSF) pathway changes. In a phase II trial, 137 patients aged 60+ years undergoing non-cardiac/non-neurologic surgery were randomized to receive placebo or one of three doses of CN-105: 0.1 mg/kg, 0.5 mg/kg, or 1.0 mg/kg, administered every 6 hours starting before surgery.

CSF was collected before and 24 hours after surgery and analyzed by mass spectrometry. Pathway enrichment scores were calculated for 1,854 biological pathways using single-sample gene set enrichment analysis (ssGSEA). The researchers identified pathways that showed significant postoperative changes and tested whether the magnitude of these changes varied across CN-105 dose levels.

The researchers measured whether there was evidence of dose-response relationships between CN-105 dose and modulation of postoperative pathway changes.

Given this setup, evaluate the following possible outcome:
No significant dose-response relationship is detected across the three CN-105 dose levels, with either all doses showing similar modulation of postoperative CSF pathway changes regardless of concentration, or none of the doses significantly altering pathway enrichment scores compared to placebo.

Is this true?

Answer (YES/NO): YES